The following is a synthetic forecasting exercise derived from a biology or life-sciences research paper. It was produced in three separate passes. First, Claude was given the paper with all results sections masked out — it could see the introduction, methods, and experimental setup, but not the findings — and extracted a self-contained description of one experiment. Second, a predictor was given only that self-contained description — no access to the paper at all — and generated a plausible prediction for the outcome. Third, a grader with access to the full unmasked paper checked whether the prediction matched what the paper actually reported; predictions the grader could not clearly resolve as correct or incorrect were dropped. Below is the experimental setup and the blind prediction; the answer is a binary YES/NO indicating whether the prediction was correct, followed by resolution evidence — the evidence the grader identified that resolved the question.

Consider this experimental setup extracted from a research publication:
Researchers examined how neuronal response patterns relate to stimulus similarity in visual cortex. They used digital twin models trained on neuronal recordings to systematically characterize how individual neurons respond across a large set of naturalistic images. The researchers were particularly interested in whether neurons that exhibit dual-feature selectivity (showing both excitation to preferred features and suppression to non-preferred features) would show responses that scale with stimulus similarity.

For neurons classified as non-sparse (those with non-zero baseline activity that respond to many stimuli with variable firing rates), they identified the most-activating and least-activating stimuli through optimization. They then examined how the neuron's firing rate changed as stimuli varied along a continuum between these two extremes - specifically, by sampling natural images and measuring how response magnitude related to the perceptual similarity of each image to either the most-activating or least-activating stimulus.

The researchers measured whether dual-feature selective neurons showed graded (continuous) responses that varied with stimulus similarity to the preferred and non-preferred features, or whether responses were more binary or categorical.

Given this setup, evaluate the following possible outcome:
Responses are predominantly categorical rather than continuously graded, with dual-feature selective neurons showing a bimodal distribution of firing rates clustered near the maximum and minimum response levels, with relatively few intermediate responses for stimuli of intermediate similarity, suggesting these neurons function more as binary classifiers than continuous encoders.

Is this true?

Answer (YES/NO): NO